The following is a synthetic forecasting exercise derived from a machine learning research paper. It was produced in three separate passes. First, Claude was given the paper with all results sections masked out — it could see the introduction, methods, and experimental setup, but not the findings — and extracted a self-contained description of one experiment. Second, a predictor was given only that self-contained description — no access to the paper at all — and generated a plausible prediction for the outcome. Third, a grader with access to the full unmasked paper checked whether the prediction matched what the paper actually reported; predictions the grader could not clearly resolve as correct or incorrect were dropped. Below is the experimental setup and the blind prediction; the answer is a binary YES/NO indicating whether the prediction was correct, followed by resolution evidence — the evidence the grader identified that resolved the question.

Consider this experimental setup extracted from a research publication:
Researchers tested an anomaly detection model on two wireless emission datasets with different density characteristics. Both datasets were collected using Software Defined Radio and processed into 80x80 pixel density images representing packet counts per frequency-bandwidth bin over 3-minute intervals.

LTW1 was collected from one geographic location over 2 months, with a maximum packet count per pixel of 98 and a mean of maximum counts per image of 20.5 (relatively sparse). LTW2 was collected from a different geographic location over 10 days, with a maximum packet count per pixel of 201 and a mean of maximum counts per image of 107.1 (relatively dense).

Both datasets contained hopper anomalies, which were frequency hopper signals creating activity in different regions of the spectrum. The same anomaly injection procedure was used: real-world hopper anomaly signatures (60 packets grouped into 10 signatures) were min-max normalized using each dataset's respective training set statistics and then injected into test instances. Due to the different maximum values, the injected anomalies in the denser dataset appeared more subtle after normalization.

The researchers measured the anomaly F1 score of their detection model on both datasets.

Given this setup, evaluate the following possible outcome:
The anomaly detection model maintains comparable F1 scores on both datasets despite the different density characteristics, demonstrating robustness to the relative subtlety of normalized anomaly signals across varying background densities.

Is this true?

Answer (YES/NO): NO